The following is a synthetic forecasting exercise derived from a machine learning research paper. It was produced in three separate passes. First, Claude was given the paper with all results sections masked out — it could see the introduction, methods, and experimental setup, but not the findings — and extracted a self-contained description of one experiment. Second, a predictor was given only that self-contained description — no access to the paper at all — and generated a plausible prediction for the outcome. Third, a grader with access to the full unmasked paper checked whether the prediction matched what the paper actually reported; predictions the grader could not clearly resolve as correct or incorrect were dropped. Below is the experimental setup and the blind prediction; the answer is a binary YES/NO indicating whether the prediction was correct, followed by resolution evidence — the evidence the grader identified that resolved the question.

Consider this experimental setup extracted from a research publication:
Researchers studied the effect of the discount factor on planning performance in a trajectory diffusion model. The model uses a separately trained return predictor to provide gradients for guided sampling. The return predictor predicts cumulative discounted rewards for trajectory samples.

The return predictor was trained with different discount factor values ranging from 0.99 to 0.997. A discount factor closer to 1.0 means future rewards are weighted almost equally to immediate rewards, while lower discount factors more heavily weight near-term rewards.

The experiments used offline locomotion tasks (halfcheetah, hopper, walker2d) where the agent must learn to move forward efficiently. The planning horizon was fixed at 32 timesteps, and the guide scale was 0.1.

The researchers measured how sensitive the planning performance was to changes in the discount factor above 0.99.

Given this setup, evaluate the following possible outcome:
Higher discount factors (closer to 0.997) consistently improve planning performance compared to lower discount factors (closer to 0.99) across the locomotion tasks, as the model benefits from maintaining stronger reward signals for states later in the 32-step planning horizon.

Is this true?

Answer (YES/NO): NO